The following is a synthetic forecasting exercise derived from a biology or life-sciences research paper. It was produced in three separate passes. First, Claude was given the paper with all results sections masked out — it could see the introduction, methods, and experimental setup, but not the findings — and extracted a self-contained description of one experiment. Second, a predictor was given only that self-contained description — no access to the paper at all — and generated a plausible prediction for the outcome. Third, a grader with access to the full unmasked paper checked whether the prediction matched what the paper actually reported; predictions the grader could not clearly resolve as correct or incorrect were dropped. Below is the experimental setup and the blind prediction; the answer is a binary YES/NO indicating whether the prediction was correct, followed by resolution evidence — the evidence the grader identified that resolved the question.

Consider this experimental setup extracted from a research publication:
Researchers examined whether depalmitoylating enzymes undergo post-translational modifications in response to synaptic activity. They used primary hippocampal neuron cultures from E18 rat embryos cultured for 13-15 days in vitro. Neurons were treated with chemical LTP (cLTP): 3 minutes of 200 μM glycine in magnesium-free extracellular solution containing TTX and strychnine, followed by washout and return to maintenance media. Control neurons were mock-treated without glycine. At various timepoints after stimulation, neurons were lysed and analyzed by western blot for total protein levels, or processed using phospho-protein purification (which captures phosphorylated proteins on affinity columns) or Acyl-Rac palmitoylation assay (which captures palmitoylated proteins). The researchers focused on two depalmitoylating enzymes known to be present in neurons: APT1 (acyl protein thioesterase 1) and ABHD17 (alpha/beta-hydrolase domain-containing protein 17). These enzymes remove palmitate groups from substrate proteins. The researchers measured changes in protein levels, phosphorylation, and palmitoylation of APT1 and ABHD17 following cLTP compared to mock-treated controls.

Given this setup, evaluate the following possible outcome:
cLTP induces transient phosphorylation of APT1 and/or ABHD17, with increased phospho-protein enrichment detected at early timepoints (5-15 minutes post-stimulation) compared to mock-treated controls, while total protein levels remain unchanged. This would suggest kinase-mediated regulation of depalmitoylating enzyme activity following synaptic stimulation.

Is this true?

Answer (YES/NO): NO